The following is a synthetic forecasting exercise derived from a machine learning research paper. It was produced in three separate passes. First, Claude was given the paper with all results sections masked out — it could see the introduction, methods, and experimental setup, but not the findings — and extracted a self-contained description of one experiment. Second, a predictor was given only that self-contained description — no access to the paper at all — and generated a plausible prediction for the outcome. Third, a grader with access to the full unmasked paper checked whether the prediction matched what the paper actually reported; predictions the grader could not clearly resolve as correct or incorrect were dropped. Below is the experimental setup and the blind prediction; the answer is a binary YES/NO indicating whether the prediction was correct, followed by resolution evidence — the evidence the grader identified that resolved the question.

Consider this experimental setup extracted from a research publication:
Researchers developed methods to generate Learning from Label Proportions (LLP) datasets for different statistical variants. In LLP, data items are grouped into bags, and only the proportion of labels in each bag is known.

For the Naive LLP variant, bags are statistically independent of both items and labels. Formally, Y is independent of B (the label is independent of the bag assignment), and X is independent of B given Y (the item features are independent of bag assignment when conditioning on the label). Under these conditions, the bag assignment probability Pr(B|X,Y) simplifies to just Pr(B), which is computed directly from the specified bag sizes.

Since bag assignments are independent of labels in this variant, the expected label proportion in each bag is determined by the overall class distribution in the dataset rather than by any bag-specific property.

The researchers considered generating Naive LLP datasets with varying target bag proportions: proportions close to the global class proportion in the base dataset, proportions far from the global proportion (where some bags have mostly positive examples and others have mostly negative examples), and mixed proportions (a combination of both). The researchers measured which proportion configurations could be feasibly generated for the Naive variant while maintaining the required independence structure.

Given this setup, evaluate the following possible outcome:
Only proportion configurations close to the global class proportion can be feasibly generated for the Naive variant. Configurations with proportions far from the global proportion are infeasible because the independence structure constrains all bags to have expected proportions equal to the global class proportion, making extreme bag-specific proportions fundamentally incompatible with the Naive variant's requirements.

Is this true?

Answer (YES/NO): YES